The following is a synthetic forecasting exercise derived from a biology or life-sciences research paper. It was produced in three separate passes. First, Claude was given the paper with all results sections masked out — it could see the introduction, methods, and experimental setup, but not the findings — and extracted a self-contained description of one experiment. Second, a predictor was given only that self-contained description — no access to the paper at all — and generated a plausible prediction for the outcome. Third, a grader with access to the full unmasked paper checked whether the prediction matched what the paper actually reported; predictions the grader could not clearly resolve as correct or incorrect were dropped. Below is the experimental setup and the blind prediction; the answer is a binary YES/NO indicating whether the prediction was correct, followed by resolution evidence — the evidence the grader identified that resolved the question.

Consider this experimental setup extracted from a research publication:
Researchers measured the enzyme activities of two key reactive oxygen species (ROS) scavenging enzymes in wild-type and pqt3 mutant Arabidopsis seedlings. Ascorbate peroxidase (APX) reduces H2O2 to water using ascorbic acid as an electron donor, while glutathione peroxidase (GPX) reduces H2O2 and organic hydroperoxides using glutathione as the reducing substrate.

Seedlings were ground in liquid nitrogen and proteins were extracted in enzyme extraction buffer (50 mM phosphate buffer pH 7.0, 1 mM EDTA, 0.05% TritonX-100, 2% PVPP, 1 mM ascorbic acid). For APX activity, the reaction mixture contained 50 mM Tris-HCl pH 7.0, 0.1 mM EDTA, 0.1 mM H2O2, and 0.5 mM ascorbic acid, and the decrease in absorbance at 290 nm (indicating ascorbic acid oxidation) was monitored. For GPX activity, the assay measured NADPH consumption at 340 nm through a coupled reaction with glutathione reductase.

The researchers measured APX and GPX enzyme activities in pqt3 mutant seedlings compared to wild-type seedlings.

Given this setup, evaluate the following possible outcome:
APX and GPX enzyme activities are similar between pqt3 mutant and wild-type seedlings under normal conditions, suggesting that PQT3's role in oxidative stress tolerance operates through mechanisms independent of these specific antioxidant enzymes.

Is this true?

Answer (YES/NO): NO